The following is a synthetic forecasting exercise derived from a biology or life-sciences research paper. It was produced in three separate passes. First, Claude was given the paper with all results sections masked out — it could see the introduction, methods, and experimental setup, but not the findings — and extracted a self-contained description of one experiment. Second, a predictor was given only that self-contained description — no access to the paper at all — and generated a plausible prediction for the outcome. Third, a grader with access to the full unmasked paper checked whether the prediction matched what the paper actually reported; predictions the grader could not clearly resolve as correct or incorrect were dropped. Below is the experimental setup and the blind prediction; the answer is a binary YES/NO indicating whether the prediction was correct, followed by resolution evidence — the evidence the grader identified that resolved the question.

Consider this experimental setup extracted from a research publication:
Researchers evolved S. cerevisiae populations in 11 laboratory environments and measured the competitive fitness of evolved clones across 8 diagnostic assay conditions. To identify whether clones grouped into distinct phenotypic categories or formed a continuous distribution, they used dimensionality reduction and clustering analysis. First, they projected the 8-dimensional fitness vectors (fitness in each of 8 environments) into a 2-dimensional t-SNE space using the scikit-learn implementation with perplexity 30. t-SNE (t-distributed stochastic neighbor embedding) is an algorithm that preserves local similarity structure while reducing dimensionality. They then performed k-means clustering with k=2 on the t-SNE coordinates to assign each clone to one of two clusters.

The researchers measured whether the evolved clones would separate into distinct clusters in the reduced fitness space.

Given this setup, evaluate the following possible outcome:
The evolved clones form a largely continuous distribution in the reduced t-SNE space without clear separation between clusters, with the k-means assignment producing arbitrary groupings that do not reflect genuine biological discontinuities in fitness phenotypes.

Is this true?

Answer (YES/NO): NO